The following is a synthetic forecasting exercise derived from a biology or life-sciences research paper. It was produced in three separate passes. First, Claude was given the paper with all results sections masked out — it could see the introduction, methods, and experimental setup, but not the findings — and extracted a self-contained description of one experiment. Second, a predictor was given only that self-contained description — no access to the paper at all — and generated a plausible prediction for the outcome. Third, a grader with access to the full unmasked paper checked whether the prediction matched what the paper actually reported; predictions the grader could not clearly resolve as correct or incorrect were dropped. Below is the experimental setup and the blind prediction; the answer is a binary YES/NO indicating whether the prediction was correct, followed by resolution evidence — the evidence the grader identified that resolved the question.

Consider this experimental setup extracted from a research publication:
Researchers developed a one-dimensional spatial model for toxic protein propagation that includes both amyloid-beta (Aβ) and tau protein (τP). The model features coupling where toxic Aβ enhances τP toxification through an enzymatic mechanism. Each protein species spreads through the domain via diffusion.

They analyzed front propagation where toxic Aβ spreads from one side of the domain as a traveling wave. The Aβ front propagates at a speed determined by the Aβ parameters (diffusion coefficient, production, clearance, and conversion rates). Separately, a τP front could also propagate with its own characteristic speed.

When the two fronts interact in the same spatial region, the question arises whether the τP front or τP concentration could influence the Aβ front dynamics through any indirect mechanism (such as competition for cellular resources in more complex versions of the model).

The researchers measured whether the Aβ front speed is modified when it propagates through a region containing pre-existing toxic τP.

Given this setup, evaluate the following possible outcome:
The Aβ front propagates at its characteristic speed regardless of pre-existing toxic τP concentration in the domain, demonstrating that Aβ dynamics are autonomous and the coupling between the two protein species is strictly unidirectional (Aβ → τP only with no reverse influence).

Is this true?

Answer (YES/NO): YES